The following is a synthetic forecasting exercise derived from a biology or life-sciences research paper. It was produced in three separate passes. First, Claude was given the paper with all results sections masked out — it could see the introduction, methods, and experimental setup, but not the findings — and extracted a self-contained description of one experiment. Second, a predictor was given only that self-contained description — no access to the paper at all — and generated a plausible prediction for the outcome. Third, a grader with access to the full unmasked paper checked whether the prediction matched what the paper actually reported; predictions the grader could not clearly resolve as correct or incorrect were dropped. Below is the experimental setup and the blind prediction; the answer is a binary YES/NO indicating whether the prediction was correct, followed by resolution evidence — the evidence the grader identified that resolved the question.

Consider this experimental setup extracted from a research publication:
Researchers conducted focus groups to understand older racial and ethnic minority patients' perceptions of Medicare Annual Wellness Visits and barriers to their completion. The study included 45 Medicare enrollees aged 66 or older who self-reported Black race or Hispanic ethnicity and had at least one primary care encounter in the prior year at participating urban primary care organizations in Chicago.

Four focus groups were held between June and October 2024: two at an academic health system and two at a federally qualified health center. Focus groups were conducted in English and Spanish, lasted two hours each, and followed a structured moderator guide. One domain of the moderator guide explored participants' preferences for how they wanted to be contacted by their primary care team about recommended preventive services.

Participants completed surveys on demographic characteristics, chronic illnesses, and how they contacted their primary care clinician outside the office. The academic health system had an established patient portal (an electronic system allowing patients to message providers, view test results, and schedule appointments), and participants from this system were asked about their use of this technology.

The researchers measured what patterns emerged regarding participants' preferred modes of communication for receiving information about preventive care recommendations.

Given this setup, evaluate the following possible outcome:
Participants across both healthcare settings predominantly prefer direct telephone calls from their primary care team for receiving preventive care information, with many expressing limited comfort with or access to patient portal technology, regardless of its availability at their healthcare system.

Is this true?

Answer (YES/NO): NO